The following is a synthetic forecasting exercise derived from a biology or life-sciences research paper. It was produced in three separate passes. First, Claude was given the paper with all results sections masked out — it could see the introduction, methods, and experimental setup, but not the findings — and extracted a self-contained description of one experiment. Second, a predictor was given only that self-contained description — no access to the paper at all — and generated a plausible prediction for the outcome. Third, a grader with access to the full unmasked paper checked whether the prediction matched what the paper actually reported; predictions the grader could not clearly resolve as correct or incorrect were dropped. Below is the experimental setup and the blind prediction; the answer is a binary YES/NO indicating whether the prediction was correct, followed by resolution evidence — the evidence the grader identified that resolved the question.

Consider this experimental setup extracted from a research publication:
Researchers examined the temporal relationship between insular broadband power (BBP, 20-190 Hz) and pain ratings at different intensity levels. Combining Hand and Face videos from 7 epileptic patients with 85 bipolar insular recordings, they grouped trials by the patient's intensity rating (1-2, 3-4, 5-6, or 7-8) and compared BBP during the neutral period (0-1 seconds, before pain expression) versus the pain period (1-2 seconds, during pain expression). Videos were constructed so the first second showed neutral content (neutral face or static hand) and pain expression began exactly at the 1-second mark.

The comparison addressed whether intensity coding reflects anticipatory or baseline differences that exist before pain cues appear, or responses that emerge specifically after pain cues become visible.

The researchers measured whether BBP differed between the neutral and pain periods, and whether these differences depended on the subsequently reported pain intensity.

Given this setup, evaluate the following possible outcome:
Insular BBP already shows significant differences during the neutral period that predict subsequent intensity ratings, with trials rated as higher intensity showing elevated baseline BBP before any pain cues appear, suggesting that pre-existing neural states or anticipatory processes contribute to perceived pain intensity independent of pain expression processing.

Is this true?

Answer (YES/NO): NO